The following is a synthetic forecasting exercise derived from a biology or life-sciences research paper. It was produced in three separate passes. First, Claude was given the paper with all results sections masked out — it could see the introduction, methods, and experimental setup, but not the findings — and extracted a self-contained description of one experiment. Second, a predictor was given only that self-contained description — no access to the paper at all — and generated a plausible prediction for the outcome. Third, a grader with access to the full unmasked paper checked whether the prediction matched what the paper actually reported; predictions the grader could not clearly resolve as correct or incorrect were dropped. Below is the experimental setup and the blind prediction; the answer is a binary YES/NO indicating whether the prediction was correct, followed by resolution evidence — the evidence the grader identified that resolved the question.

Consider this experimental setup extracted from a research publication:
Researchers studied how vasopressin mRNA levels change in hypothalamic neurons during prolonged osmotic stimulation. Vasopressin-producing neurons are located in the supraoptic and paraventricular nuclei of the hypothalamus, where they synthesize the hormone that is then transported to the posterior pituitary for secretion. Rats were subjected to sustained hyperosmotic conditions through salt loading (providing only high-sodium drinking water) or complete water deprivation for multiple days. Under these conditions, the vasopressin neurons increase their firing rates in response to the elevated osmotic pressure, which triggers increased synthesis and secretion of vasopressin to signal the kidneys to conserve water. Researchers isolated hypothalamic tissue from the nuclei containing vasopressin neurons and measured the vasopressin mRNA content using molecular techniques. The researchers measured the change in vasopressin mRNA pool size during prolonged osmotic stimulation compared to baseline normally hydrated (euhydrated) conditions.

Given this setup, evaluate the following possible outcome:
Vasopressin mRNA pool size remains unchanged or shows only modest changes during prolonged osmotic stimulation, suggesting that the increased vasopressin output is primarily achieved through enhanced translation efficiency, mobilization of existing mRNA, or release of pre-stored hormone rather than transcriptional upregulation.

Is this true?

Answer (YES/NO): NO